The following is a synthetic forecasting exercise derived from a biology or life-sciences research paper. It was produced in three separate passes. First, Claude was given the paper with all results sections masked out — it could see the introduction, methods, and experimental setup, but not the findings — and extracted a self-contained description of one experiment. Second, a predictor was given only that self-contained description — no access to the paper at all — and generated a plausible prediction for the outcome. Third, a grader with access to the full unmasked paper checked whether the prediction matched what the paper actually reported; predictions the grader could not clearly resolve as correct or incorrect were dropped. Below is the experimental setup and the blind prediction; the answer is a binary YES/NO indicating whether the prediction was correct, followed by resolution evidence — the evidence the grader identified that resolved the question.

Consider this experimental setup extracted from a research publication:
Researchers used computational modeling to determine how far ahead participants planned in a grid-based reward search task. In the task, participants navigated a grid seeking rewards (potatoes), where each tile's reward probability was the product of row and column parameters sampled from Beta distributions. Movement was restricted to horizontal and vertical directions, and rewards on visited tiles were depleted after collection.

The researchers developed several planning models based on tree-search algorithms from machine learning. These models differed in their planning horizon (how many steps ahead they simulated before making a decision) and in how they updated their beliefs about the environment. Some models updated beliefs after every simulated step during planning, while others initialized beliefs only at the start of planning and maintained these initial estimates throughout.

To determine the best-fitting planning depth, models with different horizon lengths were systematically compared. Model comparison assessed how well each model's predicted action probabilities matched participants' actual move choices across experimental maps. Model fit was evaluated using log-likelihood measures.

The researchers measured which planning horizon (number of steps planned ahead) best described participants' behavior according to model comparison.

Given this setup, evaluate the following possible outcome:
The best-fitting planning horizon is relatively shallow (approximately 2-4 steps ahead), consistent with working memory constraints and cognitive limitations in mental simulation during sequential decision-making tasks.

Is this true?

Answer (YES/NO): YES